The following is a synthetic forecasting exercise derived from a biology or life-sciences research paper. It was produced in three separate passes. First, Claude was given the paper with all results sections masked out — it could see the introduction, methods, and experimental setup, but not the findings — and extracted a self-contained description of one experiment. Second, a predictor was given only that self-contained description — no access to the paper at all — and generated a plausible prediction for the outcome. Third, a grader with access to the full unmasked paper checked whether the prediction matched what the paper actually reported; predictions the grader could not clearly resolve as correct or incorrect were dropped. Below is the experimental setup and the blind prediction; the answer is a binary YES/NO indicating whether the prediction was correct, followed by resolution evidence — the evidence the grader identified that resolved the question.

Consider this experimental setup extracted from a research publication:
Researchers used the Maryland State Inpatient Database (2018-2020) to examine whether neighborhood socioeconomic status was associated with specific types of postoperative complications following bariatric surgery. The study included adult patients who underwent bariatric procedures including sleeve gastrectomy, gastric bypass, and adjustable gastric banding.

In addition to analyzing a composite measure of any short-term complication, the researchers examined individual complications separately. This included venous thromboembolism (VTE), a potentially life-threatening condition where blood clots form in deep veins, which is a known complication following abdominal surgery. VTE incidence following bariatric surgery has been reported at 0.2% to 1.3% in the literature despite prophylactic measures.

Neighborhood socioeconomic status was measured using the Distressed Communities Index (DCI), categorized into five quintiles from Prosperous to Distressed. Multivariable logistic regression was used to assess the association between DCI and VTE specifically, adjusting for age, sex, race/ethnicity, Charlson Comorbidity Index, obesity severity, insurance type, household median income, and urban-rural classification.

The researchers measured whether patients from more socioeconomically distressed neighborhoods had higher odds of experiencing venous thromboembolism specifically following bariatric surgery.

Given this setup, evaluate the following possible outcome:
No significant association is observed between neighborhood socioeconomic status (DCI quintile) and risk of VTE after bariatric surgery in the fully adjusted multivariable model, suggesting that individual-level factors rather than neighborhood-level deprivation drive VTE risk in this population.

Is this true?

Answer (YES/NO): YES